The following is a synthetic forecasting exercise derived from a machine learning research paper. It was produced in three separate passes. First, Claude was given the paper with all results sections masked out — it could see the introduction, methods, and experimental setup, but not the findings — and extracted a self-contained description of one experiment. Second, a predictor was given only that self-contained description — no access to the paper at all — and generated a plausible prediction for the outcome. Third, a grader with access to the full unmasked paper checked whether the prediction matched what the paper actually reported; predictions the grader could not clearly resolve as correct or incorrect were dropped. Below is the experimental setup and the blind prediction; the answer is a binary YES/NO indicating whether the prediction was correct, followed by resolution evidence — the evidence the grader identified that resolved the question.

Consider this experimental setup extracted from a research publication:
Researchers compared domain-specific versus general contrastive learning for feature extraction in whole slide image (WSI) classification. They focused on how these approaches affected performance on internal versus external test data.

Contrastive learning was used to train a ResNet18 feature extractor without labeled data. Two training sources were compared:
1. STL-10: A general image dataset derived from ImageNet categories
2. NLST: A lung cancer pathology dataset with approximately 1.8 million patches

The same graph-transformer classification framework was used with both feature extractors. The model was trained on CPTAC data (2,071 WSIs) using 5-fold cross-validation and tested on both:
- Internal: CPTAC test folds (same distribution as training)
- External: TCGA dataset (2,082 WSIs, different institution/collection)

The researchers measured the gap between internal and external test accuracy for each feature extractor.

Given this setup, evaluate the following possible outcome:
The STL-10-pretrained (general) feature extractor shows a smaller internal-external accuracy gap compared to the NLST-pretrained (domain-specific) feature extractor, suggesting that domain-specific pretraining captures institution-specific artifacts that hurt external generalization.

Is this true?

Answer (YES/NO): NO